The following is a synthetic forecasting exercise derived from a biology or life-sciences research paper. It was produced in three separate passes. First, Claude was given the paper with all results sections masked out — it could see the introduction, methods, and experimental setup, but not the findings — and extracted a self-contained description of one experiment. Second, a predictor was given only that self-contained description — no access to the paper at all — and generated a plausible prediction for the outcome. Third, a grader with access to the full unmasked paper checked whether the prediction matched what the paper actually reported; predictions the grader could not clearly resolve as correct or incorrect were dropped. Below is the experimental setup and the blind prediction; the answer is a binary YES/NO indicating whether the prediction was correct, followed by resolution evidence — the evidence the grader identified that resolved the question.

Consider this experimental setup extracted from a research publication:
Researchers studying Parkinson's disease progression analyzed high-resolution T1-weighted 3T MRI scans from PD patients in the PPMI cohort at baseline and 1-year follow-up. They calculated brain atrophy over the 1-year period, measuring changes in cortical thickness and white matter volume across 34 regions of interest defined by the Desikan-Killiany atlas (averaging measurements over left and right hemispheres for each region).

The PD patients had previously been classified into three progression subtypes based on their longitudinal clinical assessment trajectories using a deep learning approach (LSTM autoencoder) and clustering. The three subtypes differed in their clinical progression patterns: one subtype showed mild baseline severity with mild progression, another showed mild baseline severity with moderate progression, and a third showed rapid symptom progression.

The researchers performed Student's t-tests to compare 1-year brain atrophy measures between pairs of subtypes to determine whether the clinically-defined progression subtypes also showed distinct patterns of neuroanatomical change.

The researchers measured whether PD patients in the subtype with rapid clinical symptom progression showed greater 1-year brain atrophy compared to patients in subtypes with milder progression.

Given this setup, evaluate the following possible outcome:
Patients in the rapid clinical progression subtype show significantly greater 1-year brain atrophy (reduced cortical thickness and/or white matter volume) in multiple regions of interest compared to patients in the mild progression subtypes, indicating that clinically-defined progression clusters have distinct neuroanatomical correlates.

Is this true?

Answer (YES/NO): YES